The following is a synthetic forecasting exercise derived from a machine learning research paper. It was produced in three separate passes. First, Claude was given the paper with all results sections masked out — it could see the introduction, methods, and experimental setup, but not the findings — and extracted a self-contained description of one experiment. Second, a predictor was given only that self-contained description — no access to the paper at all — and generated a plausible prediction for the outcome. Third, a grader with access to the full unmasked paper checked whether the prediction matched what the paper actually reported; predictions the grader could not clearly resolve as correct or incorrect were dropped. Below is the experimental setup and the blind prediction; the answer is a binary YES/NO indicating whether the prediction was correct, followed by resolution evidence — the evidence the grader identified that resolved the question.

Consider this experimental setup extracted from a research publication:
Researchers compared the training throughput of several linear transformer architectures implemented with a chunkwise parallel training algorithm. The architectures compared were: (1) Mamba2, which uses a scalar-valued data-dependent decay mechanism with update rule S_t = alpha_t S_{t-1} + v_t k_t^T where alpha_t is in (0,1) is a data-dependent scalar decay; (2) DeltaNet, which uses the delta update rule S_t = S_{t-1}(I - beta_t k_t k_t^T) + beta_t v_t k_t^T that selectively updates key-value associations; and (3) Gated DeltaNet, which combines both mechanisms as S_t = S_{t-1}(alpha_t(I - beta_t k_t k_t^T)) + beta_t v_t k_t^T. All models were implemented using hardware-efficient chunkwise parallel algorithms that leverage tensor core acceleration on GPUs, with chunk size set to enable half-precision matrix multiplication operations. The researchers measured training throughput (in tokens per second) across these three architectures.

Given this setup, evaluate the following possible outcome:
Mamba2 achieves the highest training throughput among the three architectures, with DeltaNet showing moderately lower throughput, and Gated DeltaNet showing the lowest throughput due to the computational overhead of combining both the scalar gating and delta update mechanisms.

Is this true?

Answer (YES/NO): NO